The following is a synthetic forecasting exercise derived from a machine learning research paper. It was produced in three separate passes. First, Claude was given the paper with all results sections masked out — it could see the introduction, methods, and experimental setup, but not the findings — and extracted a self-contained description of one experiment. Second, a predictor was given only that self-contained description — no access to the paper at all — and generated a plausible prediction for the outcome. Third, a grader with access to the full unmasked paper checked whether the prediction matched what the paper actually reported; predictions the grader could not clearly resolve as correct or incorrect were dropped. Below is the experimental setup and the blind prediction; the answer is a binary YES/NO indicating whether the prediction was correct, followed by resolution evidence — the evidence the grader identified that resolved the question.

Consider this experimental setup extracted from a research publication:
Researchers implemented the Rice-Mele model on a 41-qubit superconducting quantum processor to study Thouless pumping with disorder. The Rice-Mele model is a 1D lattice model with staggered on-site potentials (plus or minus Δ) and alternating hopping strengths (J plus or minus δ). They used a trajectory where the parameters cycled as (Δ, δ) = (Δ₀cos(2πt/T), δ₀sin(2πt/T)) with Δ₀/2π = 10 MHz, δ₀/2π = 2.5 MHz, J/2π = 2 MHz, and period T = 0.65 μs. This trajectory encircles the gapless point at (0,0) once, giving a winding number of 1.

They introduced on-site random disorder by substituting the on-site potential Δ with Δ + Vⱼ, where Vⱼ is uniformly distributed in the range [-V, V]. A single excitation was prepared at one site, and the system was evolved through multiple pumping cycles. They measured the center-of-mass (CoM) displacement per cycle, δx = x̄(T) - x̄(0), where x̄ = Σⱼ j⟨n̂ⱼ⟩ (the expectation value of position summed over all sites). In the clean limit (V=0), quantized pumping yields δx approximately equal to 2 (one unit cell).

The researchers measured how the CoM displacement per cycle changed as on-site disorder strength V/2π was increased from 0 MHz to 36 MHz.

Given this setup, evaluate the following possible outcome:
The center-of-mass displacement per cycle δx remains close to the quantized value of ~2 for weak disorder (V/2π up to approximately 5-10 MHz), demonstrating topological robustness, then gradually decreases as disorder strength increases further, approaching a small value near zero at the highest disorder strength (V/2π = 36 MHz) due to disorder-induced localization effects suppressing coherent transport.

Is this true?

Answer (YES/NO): YES